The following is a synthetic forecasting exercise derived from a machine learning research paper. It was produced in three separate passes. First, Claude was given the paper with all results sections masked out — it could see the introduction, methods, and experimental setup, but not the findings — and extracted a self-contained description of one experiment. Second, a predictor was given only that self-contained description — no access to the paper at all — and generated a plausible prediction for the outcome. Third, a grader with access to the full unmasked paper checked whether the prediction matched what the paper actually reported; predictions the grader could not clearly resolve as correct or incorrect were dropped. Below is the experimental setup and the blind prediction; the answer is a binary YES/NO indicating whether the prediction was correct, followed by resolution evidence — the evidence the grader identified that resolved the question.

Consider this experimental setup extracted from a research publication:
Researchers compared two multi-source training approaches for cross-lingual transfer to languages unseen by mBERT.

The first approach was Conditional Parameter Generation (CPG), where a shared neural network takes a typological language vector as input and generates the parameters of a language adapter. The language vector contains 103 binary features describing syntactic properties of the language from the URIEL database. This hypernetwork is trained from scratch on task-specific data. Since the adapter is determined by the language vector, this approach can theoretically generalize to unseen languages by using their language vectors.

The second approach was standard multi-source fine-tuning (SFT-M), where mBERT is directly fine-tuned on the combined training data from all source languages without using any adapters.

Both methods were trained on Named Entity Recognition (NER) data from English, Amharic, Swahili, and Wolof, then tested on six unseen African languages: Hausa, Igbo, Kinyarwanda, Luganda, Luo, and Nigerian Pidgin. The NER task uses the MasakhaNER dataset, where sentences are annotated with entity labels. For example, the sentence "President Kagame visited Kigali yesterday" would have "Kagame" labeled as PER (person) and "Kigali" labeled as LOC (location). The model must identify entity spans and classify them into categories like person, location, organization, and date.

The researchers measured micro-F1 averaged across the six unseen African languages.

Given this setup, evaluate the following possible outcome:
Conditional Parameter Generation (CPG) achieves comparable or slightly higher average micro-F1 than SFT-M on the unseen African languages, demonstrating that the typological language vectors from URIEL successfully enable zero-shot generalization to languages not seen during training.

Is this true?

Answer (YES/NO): NO